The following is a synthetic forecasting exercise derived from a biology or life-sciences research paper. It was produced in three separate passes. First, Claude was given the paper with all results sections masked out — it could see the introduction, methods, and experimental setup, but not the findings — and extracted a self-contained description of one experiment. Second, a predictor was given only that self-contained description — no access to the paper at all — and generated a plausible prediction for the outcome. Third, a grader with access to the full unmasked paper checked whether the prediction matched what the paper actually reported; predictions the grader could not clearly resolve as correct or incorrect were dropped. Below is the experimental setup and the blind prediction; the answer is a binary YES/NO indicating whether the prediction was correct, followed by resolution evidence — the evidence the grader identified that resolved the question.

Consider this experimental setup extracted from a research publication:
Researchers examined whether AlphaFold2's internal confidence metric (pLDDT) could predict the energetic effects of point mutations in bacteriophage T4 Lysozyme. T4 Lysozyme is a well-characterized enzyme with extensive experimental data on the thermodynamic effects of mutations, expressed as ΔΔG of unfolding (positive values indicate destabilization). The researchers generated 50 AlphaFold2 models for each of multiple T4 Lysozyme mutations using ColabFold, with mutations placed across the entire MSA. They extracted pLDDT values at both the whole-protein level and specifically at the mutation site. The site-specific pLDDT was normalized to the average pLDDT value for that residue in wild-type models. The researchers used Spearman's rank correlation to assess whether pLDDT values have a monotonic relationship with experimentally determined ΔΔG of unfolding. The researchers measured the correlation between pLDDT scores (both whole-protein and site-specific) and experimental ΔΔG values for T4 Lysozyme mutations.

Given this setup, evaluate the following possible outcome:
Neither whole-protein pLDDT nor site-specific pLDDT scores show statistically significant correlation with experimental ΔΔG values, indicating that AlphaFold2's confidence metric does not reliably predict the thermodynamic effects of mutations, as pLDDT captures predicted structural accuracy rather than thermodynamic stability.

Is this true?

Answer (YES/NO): NO